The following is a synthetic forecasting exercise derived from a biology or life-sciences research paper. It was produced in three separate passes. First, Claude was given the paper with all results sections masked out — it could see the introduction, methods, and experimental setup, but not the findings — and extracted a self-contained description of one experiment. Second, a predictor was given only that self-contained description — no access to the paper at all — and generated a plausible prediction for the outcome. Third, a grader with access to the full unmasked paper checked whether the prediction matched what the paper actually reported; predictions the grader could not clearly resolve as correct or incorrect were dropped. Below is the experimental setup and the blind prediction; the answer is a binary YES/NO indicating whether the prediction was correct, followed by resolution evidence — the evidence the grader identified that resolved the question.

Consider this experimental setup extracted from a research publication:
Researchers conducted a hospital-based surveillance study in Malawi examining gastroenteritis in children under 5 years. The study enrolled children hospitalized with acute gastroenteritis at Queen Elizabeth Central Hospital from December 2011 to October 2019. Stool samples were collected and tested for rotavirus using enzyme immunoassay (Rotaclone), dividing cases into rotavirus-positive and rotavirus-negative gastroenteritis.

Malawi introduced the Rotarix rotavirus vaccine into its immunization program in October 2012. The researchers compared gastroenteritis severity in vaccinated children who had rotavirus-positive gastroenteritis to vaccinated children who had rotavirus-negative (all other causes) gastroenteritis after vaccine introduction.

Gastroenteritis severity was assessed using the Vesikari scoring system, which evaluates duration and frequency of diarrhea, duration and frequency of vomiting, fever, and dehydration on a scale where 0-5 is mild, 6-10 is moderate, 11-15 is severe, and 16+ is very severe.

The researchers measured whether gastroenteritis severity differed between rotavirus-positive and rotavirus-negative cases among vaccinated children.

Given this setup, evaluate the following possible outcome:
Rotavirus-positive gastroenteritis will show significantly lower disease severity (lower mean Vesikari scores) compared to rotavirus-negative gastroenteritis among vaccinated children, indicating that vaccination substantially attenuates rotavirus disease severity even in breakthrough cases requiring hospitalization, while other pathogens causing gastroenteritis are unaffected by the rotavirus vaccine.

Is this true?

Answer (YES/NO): NO